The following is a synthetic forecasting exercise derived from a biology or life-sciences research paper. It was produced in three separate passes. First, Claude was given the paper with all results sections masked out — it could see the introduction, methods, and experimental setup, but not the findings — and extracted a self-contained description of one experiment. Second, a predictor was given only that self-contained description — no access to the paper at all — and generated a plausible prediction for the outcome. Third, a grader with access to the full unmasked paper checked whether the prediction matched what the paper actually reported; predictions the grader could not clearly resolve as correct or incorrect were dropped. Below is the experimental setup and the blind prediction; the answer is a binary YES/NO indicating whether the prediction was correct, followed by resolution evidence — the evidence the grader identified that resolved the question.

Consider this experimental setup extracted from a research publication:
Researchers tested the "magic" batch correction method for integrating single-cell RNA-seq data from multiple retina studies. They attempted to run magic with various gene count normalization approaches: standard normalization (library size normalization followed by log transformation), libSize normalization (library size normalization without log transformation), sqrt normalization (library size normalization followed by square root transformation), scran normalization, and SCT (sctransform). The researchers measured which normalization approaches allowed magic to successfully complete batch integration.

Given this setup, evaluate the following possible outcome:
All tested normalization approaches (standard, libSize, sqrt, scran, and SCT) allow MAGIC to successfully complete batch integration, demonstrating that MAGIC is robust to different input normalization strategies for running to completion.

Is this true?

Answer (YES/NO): NO